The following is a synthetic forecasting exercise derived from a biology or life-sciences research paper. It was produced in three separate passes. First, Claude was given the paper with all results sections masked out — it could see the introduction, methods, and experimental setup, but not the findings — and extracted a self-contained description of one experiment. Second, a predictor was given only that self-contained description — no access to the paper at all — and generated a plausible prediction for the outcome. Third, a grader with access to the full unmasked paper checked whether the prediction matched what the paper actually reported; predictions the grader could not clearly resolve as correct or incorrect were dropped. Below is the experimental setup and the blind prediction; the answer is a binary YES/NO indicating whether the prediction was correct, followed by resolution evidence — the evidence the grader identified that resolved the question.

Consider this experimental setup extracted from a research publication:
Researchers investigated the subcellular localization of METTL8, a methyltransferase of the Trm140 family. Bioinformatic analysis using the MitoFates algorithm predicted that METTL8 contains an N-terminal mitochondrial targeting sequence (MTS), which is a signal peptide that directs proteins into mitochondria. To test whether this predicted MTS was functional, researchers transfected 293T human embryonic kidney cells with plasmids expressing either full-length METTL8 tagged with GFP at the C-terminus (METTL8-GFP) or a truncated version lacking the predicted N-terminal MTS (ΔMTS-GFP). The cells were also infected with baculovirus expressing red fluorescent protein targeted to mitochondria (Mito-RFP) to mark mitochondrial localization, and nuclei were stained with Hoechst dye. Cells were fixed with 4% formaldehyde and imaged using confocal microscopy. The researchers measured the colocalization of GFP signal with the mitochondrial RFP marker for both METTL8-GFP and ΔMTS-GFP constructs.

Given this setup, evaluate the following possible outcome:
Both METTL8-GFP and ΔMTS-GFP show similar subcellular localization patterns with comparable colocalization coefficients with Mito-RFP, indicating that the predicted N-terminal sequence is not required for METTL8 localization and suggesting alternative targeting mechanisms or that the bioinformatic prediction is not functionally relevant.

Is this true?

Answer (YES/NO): NO